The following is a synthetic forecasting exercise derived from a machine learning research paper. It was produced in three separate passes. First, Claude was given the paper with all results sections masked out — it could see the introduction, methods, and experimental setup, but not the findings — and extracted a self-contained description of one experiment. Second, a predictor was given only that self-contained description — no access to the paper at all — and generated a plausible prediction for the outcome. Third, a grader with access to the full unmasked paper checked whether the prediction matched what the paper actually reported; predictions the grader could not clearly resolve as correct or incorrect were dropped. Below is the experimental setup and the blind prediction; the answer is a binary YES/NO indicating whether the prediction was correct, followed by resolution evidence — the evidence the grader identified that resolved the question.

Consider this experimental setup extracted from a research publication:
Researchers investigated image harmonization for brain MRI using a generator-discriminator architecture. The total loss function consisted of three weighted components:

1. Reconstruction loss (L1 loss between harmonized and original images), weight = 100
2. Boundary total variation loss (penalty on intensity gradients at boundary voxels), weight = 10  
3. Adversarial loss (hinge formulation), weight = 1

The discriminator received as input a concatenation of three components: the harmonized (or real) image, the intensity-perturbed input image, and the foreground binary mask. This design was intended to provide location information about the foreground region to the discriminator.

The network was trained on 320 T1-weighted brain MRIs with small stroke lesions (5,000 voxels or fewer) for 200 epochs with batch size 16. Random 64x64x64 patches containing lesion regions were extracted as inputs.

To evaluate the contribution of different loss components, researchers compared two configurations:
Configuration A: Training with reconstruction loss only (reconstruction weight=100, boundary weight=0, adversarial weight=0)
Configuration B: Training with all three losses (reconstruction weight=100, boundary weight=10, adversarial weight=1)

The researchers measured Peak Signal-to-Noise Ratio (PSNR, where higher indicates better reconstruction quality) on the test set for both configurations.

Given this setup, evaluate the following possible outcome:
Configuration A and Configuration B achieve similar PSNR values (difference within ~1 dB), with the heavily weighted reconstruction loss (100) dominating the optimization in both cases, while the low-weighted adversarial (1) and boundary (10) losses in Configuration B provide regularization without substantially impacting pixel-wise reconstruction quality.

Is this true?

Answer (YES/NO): NO